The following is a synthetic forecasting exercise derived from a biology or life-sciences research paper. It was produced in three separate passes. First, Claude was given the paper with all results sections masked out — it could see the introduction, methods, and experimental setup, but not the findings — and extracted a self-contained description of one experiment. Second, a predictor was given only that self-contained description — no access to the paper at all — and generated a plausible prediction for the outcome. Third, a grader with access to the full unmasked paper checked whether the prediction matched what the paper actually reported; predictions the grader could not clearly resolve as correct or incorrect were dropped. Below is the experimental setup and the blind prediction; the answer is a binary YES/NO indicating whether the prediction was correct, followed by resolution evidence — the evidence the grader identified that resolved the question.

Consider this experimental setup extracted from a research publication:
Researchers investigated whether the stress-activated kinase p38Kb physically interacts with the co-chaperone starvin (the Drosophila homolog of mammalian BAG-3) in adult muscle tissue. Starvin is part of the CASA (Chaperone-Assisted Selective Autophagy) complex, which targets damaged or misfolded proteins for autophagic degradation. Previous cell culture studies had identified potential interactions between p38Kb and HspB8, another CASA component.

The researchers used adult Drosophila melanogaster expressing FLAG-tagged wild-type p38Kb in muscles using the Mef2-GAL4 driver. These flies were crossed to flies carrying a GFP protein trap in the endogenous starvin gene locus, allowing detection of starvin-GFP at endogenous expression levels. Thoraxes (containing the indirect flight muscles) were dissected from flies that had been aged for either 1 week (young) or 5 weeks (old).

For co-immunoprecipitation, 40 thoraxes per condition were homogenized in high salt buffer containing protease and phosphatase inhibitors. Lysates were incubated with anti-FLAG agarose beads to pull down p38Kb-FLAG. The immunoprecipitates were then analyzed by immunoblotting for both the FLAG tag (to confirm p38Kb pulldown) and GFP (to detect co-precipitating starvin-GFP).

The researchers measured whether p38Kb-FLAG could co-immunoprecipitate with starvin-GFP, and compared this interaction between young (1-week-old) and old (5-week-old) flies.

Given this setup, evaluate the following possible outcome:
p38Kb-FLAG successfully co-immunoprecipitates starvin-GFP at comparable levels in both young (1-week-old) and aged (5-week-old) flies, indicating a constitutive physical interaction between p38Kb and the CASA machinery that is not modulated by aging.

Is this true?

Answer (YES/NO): NO